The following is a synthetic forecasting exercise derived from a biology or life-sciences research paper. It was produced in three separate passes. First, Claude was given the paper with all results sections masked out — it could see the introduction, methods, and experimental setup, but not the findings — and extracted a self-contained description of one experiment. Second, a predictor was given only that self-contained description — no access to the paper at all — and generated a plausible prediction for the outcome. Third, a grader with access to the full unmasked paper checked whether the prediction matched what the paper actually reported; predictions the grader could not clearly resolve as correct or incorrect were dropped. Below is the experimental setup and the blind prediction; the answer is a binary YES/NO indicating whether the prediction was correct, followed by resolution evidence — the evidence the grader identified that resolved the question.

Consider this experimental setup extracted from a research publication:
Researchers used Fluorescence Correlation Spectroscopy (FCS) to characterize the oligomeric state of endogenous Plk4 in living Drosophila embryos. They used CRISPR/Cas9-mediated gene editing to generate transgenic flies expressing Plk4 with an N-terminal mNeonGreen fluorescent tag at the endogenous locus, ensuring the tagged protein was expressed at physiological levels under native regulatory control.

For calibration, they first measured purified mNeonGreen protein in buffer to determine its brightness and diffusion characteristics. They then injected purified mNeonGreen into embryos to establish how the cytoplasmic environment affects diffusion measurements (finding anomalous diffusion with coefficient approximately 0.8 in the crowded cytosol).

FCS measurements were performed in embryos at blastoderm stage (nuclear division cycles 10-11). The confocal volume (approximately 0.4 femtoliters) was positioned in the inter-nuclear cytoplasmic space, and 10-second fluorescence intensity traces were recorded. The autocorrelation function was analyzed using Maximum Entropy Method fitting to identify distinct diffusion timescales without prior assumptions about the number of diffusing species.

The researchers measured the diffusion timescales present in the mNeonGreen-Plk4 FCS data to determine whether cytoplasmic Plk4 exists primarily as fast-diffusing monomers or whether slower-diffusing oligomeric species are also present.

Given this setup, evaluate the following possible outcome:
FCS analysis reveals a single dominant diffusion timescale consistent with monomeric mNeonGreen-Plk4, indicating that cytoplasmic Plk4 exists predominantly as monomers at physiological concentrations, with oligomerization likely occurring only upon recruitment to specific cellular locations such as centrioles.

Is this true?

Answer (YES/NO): NO